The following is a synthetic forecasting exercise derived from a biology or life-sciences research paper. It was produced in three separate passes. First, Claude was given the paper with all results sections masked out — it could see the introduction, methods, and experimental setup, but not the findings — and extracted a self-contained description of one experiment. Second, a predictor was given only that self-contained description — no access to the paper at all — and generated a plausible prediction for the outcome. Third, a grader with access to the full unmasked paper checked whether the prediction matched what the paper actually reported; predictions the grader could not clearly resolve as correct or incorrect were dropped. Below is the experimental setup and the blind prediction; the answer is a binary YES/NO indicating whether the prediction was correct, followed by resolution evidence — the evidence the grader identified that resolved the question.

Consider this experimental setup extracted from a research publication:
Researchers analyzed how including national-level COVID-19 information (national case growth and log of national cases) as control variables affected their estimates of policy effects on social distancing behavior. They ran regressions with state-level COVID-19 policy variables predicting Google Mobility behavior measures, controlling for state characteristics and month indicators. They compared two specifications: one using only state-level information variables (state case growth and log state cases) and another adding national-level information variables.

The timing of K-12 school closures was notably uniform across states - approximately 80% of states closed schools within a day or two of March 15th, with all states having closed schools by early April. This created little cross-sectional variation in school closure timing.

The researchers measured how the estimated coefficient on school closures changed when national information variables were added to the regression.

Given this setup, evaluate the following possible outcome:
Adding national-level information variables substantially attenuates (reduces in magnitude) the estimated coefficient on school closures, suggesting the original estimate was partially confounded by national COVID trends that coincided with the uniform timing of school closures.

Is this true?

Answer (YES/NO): YES